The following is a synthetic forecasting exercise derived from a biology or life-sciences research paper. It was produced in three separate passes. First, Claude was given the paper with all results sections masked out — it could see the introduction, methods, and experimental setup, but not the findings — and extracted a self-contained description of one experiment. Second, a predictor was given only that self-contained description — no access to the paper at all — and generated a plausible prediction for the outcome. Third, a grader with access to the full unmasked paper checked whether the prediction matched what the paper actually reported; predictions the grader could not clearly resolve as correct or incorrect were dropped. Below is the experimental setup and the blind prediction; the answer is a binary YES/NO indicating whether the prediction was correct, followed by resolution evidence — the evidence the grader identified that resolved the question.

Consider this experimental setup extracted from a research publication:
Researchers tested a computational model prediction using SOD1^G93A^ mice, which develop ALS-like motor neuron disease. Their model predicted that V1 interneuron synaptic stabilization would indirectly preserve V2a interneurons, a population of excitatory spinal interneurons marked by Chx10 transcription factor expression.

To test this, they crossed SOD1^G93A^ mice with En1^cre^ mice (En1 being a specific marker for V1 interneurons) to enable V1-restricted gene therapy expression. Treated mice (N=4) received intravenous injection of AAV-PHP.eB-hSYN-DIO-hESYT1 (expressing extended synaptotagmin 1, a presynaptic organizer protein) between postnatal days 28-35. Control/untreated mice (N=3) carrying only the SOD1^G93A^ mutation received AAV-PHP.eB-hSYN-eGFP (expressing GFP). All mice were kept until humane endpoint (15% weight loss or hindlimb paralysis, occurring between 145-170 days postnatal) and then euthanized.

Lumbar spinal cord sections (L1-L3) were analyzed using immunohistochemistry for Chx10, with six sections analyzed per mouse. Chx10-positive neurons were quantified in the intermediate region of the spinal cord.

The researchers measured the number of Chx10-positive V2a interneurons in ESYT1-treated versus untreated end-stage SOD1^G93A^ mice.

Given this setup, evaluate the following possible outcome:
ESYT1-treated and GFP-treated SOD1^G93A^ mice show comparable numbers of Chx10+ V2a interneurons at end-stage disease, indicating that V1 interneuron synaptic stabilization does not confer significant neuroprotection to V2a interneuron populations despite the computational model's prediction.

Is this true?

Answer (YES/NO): NO